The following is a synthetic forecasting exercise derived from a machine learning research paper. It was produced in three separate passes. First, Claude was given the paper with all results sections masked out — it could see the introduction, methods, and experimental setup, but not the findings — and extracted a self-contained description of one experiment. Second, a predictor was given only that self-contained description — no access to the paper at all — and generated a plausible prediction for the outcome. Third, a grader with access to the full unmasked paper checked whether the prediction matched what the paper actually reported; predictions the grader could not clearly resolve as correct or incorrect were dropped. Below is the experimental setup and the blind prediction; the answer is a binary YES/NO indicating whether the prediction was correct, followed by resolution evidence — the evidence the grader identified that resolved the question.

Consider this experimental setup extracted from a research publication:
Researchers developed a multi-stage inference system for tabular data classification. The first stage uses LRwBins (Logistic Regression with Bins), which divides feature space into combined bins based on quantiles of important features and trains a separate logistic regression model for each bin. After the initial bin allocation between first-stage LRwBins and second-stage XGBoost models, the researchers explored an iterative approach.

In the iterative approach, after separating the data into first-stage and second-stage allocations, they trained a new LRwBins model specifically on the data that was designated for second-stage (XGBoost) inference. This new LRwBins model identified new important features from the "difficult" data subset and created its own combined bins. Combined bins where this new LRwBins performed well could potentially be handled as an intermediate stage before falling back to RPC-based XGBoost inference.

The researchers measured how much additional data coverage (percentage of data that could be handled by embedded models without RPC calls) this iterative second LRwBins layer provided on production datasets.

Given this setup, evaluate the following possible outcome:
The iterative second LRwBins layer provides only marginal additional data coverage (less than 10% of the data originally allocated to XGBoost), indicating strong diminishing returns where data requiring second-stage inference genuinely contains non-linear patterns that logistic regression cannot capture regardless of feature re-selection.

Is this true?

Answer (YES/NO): YES